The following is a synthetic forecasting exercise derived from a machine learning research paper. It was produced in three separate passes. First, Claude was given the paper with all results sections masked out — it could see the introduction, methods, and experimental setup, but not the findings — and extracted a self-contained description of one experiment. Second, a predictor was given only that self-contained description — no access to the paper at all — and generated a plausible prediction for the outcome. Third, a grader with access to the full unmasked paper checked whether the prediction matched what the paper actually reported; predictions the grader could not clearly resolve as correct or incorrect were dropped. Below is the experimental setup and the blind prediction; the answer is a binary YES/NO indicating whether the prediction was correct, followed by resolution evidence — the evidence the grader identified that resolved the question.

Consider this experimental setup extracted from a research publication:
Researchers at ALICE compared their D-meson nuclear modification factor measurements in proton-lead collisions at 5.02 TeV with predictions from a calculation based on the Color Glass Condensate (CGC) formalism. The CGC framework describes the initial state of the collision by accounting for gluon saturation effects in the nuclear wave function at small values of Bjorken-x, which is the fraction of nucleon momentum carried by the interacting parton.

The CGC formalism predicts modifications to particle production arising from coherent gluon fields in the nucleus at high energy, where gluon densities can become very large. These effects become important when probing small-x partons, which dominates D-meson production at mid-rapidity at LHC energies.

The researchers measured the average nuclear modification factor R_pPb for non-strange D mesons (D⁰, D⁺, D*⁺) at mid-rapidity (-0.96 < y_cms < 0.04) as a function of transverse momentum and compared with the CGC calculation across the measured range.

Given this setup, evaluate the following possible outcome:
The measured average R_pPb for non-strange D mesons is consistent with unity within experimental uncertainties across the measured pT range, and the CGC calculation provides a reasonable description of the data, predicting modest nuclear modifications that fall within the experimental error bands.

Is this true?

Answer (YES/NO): YES